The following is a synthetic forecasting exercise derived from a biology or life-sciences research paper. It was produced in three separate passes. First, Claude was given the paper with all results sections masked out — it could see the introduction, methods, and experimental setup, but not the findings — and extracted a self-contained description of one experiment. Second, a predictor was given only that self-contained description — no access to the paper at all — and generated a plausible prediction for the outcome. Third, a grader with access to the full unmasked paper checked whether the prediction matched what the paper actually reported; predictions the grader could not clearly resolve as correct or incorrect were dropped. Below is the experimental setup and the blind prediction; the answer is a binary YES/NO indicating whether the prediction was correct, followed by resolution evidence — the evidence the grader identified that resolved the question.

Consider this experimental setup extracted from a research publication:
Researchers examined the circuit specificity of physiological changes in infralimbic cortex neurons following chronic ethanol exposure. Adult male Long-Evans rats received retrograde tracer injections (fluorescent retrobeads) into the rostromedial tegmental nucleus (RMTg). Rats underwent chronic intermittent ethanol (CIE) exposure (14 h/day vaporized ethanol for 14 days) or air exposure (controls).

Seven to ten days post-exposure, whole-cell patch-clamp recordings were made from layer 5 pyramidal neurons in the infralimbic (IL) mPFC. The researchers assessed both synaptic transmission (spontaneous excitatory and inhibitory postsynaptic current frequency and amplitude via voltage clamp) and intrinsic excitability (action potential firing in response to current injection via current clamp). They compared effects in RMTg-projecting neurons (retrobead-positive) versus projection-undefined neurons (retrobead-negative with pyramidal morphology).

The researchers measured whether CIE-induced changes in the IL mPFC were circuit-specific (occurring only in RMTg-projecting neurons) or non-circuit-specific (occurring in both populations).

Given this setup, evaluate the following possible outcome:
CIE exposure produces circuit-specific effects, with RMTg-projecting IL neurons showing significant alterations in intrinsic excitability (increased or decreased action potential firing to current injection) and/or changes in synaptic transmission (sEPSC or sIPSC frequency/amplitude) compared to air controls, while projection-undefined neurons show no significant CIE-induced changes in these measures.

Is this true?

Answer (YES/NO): NO